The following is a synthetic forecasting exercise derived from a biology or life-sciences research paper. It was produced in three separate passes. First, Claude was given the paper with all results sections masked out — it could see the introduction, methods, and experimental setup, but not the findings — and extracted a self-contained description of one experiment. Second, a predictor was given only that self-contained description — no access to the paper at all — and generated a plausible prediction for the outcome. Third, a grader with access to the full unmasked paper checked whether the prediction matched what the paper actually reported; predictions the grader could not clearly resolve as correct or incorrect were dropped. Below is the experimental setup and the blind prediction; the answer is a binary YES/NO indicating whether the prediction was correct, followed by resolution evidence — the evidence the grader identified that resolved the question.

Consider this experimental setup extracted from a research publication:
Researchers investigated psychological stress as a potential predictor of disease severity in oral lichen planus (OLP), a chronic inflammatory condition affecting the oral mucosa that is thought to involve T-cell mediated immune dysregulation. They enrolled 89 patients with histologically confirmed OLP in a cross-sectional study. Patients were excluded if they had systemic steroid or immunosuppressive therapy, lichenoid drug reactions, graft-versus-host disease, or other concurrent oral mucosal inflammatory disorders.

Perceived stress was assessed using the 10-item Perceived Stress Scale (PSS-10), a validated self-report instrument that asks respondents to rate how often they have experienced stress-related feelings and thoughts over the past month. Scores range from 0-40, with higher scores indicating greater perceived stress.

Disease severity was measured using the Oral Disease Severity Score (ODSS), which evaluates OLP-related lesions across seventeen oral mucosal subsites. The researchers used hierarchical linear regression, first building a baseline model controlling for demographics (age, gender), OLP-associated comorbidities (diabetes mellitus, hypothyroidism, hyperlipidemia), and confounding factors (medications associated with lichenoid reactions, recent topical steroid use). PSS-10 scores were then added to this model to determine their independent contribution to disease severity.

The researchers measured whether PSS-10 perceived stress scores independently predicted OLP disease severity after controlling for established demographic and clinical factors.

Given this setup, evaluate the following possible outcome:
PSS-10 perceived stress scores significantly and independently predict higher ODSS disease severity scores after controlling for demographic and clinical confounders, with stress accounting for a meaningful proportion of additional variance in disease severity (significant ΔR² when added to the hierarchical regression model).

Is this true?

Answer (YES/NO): NO